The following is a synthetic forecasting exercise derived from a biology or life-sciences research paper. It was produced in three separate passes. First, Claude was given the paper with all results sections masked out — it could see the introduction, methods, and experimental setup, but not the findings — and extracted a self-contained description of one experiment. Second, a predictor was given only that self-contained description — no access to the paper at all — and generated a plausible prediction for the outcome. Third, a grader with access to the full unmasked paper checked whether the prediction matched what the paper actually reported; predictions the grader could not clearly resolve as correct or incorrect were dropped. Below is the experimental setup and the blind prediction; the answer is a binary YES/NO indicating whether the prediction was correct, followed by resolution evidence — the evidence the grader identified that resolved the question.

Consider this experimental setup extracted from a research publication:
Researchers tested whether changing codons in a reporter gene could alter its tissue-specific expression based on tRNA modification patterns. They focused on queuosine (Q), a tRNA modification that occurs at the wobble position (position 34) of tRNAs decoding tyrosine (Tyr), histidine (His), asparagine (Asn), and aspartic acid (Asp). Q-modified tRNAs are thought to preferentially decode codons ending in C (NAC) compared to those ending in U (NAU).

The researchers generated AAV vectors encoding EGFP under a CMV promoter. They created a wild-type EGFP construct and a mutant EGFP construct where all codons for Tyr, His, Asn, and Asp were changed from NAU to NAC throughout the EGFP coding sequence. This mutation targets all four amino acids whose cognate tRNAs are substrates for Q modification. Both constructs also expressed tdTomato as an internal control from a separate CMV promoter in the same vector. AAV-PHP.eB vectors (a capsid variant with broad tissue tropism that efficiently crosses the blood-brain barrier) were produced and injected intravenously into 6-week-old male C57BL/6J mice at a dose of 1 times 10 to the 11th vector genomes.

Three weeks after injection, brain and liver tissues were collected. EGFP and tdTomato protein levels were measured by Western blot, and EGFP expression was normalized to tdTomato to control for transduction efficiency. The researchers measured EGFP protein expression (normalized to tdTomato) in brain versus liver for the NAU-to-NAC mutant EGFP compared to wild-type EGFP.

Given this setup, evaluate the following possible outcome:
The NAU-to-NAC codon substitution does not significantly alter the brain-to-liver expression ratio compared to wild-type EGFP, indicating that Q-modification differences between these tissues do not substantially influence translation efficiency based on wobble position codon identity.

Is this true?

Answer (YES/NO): NO